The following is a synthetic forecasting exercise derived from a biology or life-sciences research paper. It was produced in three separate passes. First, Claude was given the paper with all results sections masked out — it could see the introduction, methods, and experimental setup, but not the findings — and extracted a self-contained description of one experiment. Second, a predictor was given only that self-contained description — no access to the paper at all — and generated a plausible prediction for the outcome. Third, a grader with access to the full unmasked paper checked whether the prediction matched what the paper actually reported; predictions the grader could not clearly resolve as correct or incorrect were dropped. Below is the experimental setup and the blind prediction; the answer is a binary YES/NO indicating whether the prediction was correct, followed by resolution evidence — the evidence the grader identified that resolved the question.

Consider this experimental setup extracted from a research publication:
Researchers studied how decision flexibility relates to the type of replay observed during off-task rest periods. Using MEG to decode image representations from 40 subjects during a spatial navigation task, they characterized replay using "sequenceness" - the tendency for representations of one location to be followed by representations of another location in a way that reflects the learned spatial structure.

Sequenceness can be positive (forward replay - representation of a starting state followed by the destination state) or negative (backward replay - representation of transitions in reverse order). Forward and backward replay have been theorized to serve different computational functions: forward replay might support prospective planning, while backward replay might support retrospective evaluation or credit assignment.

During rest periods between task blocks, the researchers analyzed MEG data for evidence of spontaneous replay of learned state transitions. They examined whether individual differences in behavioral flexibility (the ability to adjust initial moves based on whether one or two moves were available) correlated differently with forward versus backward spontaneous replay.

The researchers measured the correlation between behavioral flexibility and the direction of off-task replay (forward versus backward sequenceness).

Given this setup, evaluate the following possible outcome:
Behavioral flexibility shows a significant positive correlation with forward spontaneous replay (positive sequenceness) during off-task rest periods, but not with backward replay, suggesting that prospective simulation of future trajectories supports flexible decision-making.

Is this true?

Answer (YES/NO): NO